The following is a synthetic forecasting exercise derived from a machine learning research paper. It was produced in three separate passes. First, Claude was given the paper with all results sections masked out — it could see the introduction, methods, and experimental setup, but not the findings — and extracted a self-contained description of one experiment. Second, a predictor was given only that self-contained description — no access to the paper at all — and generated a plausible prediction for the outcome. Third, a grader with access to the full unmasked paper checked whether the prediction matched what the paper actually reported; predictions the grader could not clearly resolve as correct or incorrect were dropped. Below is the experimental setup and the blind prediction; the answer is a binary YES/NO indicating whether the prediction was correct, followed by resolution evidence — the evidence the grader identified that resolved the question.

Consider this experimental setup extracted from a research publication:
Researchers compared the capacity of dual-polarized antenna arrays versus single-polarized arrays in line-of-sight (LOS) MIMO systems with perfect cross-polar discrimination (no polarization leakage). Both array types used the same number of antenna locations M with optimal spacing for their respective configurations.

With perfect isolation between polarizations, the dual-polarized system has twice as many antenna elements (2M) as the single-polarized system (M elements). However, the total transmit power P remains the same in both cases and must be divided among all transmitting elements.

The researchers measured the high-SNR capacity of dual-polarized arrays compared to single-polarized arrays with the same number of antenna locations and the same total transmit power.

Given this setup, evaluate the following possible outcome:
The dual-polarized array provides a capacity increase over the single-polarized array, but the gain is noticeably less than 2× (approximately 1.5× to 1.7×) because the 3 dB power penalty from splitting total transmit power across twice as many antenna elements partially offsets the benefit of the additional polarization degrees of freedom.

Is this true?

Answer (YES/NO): NO